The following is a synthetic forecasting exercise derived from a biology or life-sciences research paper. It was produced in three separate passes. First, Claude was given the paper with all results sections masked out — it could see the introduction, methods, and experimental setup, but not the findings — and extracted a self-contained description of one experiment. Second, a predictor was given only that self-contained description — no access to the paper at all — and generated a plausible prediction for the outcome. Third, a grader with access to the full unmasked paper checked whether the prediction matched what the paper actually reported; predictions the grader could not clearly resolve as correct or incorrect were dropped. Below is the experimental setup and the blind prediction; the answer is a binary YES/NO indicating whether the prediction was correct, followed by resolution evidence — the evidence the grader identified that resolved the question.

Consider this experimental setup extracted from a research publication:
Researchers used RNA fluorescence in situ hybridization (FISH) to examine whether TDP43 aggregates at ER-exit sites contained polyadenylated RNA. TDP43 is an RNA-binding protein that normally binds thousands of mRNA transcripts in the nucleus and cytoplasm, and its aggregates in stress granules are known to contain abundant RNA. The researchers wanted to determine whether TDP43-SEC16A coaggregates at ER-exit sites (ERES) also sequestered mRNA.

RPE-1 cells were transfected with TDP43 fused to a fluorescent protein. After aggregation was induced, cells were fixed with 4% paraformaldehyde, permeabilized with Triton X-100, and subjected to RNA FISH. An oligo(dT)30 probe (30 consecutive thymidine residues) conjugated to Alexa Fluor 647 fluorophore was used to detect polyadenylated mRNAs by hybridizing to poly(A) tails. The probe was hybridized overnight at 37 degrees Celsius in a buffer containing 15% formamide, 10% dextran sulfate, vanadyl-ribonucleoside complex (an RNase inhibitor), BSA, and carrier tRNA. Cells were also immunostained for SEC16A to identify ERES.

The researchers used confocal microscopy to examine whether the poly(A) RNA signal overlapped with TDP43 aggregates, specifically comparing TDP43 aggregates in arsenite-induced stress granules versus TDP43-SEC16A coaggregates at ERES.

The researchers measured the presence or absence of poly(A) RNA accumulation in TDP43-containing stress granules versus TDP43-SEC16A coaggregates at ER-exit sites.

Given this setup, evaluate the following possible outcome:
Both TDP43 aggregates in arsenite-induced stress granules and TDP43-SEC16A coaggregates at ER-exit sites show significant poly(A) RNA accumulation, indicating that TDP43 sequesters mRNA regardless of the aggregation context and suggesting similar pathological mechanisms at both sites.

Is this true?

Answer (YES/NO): NO